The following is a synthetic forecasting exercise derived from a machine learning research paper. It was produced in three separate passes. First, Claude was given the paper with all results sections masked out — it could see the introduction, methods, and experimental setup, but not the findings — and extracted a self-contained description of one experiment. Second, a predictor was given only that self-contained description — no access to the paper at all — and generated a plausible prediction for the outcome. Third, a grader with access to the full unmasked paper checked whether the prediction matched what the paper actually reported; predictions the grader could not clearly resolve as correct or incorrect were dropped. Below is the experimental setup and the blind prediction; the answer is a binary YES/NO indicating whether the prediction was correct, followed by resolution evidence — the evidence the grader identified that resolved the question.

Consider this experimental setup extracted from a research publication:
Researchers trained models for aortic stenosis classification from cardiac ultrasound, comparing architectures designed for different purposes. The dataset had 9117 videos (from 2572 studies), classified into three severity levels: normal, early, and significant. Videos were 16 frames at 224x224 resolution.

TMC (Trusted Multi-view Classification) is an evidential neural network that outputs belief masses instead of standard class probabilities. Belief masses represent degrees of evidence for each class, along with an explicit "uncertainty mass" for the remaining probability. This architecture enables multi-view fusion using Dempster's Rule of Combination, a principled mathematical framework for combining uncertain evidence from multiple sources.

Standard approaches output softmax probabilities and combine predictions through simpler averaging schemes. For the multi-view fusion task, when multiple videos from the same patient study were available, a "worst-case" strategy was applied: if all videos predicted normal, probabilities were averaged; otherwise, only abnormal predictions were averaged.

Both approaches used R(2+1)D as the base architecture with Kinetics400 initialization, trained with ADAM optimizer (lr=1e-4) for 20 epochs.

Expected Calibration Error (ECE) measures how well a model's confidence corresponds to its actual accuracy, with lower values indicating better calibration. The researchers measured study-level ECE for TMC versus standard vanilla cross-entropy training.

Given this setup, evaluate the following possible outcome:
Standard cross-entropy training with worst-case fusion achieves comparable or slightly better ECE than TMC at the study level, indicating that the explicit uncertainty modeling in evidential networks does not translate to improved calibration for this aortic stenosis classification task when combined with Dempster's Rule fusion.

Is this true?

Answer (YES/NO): YES